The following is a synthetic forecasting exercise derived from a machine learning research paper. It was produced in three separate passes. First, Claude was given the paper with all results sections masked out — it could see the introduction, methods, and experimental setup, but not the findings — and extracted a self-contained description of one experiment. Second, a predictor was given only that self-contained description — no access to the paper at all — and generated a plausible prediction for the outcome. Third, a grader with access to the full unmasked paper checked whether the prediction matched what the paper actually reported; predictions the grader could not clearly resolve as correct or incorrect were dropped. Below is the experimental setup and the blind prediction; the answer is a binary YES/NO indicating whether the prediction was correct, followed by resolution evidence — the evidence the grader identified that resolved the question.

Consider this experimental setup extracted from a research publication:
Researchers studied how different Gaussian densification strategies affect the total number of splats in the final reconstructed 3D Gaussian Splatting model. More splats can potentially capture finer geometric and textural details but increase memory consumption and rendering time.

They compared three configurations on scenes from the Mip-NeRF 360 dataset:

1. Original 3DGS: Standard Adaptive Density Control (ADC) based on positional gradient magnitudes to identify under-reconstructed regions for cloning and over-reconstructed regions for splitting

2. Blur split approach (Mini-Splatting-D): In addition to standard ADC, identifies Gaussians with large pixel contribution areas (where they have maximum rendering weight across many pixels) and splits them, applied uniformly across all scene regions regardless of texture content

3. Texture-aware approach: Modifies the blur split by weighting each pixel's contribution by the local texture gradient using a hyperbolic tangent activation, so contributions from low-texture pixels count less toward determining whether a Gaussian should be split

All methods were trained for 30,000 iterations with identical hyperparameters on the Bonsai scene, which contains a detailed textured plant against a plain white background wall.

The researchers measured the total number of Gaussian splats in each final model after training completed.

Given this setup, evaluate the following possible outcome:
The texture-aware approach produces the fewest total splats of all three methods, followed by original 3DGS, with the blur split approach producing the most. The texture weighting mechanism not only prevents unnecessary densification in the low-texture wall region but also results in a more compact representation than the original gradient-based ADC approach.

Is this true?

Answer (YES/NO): NO